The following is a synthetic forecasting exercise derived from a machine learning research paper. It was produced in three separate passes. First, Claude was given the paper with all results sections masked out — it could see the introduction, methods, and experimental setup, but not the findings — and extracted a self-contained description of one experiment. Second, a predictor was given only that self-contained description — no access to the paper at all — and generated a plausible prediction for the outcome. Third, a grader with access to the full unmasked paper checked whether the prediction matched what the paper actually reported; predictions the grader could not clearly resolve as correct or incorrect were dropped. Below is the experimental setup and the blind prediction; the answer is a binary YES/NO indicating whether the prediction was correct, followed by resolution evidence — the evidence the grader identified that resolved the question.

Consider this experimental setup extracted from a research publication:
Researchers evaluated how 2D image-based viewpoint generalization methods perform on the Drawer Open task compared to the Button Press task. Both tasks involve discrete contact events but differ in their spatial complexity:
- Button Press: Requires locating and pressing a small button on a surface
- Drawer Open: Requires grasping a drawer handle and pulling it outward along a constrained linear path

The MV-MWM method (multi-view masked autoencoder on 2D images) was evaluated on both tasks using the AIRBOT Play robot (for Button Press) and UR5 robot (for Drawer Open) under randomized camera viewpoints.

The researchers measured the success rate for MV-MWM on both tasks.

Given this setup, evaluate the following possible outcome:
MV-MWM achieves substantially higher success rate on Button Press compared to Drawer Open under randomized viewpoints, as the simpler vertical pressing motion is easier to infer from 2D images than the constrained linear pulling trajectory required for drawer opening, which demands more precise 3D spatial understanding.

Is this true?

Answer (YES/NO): YES